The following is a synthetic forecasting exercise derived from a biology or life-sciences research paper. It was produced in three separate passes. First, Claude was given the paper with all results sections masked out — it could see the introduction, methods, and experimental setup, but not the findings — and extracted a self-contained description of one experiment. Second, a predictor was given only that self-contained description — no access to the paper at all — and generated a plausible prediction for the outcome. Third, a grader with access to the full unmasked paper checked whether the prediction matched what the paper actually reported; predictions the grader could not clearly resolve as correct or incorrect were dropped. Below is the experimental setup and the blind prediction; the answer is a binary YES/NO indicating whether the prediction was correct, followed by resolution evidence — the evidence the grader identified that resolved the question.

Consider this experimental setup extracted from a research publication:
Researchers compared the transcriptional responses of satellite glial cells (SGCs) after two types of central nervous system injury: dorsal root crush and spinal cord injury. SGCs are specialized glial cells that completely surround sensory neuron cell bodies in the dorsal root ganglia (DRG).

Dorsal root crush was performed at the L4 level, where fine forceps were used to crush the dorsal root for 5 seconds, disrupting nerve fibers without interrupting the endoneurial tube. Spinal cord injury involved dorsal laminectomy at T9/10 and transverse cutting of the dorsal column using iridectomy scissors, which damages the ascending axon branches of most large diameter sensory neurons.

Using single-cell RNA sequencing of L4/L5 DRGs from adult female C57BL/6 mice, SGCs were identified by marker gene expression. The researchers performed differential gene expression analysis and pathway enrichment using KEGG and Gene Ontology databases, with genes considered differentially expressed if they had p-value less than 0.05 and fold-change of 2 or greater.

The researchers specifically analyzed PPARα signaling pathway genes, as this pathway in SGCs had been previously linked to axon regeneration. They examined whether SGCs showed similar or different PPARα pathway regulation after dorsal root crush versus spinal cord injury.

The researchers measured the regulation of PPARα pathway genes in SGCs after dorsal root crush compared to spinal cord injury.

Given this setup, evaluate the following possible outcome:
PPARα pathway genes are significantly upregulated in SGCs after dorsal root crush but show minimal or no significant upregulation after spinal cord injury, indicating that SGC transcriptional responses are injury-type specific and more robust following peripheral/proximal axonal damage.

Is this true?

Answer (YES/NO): NO